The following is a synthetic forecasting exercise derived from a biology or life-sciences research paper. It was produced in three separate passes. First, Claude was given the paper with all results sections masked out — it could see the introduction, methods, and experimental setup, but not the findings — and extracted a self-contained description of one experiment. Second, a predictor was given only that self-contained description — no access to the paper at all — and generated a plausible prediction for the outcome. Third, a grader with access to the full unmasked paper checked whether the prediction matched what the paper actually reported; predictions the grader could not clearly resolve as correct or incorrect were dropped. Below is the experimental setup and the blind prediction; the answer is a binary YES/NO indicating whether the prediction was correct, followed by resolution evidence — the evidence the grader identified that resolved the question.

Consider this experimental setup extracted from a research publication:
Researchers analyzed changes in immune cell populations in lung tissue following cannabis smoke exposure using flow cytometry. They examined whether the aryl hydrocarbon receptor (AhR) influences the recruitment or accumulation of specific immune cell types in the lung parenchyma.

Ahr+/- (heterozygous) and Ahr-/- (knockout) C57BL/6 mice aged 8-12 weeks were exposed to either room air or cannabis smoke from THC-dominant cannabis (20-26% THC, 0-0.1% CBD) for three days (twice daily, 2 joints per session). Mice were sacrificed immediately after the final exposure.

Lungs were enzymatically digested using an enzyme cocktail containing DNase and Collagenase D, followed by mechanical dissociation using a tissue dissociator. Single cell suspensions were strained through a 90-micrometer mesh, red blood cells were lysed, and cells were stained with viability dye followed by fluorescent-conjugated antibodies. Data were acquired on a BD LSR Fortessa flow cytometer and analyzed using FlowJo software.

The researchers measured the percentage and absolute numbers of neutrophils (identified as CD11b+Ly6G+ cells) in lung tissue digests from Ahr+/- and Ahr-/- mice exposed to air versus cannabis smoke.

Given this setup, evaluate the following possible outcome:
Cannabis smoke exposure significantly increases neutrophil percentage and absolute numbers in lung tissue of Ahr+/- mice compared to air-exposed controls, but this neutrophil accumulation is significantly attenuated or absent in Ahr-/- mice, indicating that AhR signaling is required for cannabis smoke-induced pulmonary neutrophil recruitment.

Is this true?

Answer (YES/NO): NO